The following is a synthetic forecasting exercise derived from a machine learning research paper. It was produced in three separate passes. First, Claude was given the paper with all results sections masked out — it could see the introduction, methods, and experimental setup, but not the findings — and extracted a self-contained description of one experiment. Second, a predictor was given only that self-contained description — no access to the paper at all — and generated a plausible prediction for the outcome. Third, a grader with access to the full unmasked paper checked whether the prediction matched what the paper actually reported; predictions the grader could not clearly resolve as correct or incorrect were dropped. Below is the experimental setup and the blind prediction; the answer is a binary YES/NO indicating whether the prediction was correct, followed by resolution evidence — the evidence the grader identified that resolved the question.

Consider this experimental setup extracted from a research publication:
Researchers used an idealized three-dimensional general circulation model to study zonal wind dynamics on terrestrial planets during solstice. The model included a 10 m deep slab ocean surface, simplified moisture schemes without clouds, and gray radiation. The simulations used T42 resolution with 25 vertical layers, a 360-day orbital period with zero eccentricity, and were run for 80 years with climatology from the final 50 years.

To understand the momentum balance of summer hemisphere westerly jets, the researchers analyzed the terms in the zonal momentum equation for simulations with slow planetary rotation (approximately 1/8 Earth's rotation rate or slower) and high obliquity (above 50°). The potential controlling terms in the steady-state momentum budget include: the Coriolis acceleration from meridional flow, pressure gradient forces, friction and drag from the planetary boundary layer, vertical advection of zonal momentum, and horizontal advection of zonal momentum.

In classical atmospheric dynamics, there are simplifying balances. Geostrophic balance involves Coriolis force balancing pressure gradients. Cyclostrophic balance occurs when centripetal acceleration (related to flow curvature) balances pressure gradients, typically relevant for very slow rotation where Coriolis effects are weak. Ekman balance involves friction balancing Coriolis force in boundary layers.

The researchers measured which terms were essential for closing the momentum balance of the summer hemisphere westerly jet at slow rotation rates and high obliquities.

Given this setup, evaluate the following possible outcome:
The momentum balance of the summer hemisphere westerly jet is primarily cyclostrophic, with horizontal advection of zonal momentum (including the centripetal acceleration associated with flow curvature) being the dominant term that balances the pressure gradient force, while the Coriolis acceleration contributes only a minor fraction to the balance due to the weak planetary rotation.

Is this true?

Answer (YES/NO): NO